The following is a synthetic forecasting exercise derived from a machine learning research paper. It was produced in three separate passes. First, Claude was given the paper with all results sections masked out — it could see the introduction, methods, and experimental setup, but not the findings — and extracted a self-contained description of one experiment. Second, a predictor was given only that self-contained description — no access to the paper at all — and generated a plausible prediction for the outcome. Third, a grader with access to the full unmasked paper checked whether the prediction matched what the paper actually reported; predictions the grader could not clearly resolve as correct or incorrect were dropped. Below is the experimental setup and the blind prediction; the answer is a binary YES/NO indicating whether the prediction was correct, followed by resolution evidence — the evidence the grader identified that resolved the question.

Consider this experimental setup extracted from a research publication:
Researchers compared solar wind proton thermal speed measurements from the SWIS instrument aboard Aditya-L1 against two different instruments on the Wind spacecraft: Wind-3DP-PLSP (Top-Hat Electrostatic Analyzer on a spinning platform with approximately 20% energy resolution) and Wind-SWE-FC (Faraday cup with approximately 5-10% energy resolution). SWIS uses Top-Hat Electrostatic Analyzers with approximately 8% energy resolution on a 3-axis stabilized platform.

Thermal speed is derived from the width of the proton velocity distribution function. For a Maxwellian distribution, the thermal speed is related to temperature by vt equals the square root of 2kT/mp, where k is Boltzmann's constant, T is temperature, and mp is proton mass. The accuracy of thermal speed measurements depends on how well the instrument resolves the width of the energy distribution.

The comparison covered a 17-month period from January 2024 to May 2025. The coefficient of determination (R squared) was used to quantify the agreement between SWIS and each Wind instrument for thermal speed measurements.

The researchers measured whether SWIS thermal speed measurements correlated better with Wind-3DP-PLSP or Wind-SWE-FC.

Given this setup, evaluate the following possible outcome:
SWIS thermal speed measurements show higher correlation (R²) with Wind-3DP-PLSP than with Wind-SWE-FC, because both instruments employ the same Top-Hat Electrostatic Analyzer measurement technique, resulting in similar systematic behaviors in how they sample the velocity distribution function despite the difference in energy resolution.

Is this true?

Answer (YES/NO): YES